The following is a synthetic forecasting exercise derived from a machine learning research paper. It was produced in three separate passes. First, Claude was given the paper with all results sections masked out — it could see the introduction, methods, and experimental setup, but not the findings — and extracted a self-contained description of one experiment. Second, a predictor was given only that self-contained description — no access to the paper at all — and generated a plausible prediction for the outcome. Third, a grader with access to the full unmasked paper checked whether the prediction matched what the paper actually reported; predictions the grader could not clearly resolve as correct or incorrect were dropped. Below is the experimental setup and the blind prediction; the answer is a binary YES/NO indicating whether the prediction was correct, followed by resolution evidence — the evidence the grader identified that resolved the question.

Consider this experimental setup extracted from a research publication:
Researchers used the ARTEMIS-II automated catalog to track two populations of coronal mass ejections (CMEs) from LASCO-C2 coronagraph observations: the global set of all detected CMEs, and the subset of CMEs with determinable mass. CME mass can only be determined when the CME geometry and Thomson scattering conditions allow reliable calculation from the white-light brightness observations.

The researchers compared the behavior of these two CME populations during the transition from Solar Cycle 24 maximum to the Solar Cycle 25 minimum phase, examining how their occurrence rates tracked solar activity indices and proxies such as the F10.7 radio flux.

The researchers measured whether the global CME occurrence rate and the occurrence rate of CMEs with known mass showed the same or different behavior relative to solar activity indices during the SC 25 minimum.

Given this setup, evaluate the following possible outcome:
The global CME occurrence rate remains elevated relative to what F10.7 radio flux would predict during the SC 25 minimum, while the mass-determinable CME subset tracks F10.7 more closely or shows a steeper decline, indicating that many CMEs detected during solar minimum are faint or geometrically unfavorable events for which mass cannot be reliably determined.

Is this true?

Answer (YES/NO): YES